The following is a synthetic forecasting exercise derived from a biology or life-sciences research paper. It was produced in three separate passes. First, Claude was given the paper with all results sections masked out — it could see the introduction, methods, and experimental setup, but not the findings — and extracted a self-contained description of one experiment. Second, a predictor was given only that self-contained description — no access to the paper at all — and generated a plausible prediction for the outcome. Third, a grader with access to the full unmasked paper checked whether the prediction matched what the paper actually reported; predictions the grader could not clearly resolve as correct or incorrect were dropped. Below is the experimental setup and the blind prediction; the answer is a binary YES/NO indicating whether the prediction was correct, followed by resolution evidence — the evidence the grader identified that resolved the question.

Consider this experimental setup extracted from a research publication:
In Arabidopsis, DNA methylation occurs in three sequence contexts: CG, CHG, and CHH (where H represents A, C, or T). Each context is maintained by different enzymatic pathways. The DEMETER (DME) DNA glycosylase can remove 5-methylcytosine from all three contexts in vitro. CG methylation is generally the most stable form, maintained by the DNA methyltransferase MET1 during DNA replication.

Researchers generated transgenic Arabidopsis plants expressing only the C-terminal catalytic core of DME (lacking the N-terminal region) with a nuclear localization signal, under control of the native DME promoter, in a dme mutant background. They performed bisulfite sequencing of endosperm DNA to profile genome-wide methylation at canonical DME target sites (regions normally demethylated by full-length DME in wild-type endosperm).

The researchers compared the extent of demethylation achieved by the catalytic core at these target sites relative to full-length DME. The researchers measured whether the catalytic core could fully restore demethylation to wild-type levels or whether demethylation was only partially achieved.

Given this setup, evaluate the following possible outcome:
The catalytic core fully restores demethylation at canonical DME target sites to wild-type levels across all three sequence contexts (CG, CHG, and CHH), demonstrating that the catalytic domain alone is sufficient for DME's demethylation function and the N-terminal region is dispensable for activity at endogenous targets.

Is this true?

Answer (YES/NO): NO